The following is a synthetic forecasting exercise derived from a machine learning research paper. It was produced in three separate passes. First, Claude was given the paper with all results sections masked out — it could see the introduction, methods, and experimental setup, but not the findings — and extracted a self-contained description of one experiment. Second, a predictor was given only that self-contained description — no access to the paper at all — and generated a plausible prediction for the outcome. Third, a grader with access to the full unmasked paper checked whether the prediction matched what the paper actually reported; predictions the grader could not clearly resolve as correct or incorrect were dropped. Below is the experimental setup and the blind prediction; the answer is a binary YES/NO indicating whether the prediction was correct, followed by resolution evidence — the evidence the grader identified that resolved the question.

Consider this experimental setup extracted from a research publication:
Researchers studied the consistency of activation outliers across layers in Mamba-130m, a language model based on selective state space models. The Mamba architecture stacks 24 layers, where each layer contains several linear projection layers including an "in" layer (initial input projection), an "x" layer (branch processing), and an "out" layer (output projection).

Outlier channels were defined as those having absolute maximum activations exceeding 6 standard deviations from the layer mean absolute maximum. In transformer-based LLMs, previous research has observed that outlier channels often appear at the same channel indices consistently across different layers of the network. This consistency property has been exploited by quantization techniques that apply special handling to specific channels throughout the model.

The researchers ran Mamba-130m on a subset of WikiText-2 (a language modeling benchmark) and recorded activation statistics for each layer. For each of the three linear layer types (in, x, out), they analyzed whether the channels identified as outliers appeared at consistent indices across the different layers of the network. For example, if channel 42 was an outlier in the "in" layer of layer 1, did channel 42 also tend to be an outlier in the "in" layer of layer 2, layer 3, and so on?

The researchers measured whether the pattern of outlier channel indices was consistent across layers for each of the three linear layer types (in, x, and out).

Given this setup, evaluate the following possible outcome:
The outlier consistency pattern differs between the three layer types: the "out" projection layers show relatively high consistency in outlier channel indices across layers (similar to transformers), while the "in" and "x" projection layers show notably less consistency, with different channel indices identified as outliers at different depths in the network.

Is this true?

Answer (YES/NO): NO